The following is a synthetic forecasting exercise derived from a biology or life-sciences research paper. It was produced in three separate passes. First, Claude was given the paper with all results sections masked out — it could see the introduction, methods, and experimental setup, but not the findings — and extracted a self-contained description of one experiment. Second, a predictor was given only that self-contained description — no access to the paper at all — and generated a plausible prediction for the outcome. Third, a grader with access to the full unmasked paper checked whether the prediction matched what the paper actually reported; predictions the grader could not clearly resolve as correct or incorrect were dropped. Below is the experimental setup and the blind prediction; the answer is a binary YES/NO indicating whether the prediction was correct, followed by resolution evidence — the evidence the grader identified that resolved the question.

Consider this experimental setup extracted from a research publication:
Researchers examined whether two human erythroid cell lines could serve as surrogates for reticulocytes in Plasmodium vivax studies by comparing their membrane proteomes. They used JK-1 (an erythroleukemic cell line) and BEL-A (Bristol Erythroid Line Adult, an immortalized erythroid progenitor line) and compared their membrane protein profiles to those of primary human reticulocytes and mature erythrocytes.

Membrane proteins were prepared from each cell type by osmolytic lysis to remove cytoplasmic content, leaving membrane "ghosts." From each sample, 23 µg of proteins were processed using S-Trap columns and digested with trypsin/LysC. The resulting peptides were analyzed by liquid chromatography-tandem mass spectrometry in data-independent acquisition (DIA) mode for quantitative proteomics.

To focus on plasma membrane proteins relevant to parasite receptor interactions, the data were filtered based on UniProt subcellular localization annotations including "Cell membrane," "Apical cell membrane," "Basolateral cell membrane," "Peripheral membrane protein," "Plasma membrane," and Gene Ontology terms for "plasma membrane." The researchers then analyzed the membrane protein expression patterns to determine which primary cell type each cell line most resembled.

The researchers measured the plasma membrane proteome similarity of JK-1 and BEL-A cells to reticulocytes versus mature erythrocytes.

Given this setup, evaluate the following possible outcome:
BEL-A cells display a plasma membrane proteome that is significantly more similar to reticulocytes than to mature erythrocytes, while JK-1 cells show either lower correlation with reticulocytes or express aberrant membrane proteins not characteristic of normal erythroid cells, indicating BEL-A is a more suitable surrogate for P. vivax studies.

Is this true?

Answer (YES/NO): NO